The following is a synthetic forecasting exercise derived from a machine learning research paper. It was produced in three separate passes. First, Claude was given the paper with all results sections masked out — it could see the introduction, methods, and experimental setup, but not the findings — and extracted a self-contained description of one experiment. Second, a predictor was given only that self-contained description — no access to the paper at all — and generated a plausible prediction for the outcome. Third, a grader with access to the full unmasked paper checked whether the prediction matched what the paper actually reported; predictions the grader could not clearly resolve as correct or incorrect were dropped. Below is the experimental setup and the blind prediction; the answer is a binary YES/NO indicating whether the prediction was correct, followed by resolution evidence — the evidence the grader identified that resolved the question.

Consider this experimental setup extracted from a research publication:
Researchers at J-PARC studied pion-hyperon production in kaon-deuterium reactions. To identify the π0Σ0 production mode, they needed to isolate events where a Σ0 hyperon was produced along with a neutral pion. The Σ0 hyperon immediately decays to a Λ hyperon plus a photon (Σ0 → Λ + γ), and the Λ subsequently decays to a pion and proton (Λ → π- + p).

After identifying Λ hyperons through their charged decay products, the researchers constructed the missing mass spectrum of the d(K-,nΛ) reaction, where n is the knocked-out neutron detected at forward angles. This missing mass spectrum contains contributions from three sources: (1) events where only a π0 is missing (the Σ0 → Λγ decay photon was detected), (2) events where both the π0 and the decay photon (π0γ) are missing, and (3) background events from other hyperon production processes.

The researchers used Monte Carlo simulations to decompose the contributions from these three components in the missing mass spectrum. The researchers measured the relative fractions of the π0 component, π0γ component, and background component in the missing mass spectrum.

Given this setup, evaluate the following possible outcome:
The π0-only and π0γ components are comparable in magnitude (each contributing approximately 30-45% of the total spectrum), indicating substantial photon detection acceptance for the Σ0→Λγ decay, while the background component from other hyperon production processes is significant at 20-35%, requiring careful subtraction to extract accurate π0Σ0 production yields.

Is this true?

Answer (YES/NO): NO